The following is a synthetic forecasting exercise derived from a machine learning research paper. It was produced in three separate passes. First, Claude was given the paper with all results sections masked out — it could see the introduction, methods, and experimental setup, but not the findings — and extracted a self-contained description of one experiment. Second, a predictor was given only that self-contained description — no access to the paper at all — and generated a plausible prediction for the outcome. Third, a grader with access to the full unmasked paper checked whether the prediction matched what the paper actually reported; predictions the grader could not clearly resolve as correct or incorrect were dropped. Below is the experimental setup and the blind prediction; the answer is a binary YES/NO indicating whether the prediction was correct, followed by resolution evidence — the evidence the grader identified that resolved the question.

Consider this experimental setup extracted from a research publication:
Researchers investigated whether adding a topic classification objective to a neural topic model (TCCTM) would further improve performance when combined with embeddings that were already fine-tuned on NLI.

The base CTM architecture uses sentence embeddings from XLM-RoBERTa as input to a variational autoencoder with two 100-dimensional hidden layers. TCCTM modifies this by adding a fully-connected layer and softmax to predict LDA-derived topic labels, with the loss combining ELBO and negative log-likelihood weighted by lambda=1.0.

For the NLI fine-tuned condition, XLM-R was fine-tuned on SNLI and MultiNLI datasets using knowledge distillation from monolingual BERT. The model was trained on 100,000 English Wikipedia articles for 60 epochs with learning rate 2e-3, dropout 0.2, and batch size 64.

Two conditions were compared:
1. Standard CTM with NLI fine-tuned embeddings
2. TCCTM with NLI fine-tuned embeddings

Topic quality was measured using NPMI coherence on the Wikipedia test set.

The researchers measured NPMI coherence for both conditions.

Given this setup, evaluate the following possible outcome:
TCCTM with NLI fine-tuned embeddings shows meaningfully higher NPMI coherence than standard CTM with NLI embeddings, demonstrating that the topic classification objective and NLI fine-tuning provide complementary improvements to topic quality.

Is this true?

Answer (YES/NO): NO